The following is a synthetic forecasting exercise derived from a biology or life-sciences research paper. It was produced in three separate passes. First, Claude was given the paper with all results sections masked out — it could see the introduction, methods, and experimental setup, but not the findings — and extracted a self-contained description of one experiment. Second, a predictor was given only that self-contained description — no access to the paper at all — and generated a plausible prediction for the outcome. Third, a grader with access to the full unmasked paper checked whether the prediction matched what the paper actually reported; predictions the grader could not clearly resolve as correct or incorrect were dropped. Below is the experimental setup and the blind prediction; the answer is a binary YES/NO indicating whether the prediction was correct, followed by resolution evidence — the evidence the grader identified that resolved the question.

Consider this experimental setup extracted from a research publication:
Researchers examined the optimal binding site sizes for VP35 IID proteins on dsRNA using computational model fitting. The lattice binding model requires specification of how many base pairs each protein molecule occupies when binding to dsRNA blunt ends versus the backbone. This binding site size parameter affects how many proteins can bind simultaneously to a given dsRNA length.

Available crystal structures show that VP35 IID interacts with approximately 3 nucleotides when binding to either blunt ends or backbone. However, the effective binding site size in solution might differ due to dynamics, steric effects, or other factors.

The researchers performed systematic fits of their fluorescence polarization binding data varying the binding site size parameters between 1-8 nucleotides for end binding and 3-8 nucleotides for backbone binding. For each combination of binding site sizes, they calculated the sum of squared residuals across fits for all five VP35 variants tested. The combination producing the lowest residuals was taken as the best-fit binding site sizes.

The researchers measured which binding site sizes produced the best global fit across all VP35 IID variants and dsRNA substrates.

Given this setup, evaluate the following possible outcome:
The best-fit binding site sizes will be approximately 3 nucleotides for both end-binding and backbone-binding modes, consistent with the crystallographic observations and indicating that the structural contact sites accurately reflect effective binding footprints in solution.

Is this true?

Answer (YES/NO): YES